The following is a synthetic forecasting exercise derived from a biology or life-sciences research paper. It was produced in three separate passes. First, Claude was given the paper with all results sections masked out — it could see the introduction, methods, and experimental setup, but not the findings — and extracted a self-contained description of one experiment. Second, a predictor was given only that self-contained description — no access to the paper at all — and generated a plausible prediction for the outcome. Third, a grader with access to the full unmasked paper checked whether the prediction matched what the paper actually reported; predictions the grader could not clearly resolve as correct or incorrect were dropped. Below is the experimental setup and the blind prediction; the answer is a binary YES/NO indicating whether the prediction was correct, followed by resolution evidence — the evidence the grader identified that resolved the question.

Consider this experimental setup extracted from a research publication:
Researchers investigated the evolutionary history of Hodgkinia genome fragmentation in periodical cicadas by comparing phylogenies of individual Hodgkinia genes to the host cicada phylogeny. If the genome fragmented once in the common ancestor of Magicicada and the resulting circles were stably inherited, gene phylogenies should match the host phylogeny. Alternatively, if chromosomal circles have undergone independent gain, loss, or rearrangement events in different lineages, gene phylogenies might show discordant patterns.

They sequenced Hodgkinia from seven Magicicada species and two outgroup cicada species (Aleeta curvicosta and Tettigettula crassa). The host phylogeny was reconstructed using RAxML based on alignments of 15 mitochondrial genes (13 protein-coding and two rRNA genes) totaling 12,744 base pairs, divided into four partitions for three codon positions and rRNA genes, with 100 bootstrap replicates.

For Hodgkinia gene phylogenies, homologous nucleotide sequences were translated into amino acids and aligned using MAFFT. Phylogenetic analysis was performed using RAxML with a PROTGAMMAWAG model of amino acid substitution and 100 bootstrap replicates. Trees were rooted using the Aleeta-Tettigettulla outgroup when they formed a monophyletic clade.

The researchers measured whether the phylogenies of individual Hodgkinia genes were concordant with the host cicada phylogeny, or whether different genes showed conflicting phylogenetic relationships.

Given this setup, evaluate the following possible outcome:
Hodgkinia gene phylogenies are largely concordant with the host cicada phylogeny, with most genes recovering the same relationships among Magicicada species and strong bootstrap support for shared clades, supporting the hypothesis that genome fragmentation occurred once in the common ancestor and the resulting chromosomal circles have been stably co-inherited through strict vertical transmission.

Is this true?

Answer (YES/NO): NO